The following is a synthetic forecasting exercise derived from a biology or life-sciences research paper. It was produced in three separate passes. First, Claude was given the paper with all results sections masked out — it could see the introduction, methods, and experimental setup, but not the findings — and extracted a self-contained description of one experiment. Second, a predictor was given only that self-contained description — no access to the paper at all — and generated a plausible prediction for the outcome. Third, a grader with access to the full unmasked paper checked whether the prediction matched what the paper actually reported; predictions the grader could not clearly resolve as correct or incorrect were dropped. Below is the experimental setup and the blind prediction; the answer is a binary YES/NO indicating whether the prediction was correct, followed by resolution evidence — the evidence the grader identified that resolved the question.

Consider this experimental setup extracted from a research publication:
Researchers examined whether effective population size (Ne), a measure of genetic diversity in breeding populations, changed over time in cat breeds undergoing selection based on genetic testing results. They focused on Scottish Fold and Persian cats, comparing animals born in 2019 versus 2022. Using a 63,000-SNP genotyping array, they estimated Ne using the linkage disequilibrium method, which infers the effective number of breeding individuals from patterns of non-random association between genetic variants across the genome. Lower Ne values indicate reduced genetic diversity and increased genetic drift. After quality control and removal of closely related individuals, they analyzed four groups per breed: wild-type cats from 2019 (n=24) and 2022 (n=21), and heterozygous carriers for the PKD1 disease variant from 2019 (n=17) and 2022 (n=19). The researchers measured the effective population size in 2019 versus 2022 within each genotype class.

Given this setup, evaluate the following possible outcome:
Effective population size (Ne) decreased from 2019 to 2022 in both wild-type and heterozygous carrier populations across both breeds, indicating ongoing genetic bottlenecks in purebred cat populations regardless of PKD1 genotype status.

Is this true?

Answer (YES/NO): NO